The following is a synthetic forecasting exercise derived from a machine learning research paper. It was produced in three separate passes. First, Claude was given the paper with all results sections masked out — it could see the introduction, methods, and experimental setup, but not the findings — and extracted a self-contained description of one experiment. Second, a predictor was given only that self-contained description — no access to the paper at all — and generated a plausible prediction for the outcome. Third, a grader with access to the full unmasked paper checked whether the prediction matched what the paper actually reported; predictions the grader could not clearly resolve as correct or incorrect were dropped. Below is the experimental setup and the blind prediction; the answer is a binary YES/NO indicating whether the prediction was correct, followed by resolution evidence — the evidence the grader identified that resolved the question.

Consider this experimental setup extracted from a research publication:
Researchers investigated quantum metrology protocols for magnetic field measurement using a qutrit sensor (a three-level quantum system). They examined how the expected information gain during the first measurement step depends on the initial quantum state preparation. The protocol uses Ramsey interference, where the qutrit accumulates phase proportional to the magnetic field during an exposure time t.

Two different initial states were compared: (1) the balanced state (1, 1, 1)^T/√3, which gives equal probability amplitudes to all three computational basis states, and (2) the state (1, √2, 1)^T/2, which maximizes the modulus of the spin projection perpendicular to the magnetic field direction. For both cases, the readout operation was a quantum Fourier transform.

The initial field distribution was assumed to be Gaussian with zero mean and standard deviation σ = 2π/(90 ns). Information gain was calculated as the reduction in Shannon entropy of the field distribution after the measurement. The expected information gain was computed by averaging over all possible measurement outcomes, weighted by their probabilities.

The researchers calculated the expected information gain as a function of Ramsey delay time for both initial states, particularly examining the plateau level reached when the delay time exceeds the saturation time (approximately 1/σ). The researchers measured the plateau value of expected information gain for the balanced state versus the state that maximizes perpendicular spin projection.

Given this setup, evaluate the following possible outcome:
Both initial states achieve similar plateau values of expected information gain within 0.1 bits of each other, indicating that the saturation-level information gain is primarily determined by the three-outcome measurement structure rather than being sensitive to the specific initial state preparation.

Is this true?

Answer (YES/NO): NO